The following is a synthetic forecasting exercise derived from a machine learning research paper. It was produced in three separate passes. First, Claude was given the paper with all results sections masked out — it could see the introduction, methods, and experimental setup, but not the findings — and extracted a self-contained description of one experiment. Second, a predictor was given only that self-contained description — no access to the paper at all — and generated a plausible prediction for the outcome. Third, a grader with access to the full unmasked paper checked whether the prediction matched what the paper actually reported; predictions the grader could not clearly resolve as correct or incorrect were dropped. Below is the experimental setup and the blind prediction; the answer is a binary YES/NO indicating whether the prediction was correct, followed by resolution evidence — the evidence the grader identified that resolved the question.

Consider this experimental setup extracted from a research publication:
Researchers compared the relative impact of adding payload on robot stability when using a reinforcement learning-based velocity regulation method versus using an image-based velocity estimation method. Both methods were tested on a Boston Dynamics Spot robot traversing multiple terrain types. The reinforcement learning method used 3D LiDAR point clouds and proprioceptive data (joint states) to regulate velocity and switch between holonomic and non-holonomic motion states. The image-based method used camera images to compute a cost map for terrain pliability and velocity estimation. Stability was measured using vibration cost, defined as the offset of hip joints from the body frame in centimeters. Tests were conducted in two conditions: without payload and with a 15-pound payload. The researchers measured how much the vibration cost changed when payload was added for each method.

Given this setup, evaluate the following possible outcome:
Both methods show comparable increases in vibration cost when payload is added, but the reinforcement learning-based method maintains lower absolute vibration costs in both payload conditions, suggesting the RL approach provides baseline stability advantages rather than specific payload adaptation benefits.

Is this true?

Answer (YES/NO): NO